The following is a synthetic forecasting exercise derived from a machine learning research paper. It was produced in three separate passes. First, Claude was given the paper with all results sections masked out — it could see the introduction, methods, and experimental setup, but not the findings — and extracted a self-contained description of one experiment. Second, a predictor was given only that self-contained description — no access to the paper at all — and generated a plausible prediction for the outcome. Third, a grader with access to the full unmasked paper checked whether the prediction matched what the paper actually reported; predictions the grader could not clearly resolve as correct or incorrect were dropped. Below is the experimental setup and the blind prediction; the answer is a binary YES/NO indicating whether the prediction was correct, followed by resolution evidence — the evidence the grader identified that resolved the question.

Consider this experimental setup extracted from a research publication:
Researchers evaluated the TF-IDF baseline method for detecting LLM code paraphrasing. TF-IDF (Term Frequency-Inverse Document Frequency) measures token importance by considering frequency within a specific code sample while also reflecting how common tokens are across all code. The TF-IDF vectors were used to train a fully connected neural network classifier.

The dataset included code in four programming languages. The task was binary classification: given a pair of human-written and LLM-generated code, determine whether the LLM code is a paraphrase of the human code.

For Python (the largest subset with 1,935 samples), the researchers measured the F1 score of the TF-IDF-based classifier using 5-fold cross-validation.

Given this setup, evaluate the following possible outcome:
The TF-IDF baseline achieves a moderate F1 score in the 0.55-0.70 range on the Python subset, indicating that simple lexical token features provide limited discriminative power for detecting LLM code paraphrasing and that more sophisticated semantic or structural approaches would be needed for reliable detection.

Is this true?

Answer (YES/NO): NO